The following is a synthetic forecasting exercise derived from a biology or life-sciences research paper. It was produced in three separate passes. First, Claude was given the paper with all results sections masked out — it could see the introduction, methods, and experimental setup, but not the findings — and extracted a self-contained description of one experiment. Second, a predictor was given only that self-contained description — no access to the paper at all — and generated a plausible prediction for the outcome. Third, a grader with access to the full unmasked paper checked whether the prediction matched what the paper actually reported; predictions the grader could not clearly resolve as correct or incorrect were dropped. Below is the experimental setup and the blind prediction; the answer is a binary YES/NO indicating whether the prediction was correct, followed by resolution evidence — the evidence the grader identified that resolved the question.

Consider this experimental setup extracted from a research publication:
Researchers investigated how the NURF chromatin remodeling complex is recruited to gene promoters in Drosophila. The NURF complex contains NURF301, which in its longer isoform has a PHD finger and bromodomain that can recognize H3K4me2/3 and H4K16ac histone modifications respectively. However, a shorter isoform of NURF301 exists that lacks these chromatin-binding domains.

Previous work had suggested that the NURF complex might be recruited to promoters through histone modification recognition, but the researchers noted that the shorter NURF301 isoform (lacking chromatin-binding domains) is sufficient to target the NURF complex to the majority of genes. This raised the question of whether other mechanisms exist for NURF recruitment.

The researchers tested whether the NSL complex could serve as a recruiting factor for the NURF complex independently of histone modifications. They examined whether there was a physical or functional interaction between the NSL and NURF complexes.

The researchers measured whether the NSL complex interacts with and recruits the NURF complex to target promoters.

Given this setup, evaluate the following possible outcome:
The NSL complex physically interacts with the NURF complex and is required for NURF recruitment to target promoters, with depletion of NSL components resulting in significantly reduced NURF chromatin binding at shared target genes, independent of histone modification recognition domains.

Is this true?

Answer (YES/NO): YES